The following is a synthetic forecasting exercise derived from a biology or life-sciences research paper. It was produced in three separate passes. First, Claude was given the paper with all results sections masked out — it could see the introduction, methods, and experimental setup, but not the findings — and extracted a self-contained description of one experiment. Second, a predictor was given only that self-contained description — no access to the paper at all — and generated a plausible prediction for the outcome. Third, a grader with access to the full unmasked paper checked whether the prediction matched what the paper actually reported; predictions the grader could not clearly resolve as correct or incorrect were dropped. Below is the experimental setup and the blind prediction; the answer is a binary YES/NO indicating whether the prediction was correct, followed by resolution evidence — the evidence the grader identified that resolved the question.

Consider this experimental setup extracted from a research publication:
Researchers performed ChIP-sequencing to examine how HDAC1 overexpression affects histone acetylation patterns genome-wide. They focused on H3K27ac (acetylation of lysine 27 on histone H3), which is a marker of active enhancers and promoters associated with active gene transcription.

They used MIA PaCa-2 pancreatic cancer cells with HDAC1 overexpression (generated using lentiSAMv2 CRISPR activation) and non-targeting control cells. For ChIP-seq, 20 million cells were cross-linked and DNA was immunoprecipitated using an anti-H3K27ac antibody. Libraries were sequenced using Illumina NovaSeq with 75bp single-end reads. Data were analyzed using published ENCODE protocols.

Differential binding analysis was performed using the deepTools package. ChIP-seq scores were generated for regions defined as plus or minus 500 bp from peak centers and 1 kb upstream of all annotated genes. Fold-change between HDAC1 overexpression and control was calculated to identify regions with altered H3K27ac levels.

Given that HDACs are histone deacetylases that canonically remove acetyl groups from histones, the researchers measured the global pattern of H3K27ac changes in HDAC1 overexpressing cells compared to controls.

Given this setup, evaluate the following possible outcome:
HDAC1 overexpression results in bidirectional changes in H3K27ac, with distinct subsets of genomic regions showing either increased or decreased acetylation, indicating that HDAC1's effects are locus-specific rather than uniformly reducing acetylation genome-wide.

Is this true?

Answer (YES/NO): YES